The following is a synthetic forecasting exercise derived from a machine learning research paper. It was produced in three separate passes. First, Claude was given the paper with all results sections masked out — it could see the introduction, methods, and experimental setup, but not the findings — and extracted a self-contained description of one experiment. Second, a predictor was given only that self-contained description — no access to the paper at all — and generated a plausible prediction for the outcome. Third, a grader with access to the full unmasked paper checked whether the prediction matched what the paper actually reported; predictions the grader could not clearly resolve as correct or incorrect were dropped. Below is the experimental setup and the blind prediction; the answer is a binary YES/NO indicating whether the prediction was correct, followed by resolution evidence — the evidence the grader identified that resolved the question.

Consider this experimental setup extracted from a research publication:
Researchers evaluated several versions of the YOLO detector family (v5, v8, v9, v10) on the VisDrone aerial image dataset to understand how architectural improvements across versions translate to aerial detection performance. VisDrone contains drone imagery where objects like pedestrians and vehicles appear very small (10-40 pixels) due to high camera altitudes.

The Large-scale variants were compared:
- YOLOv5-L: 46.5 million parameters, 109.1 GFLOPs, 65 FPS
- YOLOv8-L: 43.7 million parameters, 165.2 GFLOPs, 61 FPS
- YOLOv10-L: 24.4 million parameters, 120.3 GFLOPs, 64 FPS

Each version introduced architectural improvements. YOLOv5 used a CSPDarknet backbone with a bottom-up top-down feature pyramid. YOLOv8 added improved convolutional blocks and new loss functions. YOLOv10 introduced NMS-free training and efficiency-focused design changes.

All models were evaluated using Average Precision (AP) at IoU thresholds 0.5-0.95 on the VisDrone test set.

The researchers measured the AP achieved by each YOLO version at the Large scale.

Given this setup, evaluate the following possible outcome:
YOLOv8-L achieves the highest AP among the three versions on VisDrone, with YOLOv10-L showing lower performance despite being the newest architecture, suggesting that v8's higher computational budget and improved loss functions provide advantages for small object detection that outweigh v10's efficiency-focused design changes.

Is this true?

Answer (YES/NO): YES